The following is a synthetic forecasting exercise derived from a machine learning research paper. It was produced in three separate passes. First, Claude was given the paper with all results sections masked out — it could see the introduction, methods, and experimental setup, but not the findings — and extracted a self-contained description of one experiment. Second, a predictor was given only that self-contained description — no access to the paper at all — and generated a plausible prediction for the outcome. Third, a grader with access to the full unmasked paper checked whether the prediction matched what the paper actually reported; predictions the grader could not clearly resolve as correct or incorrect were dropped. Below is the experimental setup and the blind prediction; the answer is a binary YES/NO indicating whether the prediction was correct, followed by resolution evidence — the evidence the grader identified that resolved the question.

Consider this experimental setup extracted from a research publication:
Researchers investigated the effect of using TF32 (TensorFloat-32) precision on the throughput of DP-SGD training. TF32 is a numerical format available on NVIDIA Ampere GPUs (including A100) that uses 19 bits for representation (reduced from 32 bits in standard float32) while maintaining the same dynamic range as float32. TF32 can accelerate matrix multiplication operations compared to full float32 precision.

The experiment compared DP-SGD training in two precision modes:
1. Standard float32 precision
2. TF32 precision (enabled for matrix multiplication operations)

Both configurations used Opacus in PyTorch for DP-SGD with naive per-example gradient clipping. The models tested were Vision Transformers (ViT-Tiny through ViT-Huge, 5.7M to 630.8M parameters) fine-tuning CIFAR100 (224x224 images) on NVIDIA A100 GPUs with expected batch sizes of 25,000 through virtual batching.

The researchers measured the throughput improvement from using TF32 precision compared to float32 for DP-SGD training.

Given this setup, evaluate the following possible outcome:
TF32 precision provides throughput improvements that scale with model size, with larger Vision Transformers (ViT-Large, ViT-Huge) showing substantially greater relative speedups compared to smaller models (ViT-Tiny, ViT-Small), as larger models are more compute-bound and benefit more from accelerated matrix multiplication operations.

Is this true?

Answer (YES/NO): NO